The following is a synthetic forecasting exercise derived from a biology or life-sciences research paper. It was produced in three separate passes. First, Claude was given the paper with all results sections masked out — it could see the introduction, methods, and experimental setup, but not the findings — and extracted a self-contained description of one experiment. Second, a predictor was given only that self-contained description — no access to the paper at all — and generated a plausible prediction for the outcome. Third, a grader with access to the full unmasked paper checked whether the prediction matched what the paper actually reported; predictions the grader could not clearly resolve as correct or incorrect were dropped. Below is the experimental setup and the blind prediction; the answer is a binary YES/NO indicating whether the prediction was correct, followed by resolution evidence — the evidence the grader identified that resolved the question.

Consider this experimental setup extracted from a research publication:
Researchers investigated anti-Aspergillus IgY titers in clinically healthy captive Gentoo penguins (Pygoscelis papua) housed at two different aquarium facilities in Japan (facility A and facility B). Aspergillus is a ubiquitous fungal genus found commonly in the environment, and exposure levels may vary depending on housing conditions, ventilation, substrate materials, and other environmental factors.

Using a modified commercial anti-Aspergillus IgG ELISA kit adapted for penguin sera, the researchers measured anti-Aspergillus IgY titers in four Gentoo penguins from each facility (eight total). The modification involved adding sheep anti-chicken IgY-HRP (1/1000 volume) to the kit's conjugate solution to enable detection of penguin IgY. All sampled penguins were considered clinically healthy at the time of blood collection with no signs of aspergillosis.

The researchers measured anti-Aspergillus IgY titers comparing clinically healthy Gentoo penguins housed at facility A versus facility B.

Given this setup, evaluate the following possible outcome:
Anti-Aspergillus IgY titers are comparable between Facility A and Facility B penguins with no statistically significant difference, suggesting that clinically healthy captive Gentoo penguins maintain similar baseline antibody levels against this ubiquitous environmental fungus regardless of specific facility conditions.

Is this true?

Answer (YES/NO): NO